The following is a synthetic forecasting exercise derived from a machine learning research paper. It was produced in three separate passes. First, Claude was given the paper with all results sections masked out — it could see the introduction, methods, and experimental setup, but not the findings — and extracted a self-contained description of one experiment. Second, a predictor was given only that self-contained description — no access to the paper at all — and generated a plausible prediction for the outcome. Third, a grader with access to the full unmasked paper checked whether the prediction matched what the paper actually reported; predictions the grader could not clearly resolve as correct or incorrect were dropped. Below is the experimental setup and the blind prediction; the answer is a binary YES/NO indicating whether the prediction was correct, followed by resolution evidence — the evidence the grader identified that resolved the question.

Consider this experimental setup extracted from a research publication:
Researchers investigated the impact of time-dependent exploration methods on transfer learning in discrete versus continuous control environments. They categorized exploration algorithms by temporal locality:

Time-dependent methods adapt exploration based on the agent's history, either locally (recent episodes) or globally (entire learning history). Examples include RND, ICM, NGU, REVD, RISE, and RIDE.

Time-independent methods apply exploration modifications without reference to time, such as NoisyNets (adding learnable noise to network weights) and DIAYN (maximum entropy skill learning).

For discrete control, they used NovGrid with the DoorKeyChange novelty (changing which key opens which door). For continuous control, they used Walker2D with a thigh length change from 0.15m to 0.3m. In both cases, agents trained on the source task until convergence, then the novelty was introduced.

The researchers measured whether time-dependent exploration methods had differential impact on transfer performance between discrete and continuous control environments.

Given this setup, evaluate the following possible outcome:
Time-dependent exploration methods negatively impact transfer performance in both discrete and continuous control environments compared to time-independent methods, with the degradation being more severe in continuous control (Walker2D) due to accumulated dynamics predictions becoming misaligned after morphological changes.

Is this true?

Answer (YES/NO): YES